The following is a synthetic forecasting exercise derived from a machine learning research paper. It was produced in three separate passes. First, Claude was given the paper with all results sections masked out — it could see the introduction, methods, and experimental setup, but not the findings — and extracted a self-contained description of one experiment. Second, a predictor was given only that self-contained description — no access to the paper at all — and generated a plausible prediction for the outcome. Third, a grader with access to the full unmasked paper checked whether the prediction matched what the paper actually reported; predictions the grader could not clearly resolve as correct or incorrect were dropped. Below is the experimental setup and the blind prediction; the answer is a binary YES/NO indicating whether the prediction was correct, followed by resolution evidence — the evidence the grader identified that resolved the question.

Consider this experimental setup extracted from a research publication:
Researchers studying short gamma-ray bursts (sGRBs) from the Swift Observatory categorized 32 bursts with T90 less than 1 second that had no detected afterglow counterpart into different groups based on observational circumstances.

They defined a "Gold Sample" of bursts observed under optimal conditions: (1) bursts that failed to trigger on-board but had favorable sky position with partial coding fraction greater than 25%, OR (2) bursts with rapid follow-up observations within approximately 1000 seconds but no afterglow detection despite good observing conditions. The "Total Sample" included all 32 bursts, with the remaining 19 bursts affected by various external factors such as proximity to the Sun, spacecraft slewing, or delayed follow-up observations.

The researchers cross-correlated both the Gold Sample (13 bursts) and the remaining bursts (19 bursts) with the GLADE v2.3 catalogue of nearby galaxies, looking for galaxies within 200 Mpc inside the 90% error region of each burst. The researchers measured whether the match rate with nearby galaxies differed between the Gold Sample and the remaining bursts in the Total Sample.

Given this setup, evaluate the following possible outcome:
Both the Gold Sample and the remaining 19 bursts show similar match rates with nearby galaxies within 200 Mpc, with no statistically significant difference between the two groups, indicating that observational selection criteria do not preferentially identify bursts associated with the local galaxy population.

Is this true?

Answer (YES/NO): NO